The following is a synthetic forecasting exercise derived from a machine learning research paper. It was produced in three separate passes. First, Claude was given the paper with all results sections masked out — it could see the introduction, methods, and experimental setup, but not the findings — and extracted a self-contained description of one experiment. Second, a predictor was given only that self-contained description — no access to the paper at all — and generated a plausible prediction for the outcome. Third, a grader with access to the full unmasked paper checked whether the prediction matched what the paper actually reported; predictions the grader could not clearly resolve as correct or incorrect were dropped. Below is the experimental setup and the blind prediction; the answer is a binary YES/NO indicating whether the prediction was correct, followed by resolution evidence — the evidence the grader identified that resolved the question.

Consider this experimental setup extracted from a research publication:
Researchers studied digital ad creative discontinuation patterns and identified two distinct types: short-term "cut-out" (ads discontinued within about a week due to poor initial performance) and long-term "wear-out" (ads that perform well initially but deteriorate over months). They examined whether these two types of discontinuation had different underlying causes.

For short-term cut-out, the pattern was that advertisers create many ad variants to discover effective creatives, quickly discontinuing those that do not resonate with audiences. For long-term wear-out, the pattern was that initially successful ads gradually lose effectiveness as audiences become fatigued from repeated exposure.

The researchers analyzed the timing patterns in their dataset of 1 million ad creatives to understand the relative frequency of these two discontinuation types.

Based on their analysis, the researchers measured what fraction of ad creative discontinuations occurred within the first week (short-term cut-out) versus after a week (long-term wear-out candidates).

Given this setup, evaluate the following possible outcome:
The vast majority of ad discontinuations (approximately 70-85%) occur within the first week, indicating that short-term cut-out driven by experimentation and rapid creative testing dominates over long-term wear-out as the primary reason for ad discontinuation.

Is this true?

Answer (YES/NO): YES